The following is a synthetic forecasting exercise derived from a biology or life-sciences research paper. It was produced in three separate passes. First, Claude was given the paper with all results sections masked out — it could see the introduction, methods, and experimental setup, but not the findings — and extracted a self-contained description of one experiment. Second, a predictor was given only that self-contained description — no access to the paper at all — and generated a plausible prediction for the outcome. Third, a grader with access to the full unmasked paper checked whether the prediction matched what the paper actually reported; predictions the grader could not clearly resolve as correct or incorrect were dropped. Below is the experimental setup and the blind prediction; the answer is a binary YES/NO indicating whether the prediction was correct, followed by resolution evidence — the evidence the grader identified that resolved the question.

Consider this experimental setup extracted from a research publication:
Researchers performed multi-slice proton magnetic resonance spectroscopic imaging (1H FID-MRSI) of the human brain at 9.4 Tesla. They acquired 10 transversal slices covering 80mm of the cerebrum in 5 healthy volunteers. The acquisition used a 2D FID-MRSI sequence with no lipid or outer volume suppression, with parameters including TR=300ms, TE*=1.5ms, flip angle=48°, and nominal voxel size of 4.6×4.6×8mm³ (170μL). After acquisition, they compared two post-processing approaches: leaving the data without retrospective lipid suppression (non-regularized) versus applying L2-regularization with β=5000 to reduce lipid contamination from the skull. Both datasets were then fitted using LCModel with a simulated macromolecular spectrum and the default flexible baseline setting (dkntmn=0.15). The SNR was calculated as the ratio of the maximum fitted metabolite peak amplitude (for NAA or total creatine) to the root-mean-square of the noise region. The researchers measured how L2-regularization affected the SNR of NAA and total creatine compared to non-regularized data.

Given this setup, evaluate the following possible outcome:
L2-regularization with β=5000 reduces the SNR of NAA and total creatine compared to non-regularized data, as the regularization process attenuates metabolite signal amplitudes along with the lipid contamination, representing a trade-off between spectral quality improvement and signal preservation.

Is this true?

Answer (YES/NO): YES